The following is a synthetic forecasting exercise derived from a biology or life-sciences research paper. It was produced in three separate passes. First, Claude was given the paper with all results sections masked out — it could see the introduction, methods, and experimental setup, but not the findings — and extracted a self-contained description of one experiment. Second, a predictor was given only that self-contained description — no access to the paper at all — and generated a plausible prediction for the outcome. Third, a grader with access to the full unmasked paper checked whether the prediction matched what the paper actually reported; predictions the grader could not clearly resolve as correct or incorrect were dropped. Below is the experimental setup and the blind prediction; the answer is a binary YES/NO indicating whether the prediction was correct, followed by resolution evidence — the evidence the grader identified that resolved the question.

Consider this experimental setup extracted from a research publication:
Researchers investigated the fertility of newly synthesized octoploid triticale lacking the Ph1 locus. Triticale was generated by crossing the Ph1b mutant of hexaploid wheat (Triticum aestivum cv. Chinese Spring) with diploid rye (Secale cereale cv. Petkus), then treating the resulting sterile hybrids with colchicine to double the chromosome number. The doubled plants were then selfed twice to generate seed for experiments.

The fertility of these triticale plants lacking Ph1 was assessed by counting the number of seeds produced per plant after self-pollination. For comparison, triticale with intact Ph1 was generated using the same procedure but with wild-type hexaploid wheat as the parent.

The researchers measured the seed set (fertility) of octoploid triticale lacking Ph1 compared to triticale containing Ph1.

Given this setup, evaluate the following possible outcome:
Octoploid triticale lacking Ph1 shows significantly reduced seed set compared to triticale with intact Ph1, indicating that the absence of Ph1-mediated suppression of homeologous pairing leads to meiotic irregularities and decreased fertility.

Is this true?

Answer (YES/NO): YES